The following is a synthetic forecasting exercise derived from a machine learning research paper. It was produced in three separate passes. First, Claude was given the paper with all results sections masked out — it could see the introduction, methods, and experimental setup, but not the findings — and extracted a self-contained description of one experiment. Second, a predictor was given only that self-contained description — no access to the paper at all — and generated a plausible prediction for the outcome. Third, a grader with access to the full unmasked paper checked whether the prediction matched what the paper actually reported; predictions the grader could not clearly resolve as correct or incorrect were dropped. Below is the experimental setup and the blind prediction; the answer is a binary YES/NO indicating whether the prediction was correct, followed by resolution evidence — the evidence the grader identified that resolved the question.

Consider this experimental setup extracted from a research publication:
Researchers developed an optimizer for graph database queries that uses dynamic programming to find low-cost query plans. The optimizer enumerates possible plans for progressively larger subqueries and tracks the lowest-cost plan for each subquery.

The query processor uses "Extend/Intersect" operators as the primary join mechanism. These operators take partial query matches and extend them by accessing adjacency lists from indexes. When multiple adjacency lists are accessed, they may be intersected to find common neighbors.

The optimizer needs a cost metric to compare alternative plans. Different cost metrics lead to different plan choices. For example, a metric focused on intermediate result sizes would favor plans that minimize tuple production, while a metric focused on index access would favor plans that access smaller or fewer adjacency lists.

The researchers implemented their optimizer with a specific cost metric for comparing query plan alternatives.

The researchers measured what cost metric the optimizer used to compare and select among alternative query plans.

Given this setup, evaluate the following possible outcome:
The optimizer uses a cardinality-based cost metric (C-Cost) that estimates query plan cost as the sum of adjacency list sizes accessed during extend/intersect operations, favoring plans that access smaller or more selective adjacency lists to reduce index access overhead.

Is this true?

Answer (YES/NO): NO